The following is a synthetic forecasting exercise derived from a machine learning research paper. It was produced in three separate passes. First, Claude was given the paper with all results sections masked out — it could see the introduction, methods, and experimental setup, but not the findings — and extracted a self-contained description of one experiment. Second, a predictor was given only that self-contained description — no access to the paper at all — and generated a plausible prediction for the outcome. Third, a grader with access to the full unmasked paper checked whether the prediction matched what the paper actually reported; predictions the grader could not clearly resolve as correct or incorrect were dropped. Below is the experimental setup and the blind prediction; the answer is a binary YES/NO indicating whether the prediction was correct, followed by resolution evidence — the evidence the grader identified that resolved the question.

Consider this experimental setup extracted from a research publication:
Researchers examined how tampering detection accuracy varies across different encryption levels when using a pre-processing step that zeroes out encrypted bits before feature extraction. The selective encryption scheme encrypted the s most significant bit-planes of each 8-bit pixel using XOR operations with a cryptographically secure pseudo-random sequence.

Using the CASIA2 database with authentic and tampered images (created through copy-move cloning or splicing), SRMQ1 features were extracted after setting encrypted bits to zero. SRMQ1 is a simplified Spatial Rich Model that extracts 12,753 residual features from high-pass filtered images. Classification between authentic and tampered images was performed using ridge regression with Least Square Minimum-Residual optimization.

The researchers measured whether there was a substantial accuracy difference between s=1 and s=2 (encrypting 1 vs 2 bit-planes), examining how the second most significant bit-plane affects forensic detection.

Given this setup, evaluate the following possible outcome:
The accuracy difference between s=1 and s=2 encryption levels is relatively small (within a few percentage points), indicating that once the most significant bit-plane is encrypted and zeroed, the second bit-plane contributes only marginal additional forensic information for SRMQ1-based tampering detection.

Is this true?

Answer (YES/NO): YES